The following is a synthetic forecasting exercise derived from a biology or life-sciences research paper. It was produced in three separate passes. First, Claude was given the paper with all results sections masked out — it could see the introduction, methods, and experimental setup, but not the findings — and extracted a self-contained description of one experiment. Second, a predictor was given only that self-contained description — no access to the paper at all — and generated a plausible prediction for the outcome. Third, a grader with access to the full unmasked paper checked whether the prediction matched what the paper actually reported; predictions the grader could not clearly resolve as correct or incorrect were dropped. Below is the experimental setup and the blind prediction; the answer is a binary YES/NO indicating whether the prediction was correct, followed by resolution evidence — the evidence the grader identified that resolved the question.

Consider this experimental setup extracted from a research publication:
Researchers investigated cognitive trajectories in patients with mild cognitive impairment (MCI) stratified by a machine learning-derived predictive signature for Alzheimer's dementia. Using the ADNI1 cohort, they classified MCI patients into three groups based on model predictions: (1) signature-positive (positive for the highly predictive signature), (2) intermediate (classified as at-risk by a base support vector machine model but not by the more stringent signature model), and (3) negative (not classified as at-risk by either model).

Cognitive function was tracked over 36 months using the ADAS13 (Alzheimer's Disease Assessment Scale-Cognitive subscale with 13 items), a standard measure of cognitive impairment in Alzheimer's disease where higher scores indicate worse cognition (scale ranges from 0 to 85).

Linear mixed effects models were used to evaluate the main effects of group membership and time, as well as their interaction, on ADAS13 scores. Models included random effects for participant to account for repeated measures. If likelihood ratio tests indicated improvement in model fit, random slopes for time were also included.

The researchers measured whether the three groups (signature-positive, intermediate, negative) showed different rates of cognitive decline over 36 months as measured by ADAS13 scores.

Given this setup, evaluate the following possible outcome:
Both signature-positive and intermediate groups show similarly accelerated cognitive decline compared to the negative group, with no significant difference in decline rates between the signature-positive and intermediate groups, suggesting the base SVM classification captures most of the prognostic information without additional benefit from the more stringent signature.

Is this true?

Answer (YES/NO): NO